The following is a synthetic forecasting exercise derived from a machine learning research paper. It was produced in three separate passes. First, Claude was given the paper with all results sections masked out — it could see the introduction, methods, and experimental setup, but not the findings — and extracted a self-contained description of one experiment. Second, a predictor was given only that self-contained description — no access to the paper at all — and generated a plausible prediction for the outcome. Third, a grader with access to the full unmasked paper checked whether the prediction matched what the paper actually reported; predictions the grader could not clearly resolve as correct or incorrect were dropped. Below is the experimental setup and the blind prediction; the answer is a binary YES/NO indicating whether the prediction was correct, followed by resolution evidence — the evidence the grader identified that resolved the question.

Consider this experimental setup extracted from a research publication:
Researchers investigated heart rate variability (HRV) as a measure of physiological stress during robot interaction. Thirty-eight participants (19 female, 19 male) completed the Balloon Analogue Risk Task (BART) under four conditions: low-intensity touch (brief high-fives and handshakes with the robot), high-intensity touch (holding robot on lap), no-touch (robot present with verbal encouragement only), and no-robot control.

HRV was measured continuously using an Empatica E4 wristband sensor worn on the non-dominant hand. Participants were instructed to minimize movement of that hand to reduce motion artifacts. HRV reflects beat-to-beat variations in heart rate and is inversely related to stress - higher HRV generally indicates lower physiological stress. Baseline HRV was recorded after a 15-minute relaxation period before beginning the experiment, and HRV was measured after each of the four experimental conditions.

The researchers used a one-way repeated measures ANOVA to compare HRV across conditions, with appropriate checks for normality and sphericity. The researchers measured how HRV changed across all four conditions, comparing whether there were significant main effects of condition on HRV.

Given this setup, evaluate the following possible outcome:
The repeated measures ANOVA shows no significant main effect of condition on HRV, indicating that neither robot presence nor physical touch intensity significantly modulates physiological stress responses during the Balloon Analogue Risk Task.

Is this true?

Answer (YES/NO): NO